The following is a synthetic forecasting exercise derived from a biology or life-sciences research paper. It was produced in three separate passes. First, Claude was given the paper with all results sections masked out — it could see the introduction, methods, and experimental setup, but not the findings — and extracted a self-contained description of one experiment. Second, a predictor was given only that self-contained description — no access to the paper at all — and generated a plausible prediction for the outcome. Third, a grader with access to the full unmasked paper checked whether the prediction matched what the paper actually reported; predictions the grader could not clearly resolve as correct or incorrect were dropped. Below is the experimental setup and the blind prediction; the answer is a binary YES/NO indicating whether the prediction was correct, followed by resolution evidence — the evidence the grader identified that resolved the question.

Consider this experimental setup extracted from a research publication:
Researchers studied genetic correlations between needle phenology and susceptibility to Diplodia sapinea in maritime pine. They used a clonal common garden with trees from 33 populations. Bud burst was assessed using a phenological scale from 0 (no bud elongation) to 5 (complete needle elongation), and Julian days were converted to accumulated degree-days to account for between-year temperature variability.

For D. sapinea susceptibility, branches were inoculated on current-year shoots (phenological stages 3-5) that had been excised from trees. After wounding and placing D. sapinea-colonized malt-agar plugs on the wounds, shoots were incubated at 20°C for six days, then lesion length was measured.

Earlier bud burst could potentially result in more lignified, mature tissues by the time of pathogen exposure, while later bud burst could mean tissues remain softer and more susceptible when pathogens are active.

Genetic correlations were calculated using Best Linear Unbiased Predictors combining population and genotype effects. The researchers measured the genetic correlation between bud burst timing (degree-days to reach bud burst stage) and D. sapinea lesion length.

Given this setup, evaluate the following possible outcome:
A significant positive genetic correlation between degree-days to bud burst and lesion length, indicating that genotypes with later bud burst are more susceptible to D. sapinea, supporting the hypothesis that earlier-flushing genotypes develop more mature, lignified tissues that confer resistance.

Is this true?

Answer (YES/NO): YES